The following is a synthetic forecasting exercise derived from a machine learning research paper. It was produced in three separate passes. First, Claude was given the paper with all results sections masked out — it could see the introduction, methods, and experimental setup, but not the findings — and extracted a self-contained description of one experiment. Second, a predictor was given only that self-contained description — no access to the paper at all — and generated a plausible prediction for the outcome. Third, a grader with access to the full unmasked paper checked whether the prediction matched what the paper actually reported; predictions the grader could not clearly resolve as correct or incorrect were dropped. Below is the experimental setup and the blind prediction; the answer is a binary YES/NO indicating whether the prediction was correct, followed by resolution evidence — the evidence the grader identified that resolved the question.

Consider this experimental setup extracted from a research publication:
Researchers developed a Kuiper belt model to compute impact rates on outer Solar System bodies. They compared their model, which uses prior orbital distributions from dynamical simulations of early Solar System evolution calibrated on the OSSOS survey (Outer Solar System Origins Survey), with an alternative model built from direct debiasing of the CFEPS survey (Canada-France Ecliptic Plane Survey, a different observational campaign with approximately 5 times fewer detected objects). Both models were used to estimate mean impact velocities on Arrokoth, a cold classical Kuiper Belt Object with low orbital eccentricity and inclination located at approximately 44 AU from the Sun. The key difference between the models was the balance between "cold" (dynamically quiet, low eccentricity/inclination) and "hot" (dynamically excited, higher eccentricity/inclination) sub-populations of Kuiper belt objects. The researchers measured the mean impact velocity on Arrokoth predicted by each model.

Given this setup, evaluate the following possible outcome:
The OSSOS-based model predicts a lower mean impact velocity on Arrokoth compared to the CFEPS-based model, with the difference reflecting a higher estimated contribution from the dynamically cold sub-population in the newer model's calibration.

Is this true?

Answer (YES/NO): NO